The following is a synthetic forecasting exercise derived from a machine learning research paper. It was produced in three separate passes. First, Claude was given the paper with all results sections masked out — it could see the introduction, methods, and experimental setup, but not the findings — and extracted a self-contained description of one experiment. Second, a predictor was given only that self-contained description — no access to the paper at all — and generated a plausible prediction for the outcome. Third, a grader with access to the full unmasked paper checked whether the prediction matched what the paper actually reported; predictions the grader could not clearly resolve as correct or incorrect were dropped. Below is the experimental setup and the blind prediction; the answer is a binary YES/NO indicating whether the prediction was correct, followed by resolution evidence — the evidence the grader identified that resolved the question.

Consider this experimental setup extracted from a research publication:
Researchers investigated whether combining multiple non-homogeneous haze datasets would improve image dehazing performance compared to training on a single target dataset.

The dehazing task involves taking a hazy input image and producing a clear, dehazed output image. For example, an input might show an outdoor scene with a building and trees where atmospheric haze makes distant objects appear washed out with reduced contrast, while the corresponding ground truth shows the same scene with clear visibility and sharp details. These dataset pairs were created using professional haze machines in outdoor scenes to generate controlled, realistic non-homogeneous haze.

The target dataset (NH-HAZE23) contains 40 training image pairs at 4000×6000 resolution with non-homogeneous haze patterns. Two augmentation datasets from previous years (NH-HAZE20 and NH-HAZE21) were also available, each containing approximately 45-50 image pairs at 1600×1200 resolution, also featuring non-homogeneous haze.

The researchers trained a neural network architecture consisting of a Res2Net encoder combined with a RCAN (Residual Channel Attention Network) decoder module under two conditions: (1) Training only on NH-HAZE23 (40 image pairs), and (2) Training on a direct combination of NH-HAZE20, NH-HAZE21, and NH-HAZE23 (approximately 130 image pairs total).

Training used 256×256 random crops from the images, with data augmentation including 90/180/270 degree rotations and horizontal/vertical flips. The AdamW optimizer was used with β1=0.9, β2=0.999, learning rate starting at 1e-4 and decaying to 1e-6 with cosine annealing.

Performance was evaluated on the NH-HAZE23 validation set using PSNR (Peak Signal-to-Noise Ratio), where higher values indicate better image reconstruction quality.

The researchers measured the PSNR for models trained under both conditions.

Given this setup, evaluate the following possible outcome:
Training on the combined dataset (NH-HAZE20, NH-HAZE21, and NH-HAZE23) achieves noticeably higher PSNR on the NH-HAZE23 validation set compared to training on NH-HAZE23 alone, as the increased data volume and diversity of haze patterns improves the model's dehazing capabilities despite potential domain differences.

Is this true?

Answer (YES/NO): NO